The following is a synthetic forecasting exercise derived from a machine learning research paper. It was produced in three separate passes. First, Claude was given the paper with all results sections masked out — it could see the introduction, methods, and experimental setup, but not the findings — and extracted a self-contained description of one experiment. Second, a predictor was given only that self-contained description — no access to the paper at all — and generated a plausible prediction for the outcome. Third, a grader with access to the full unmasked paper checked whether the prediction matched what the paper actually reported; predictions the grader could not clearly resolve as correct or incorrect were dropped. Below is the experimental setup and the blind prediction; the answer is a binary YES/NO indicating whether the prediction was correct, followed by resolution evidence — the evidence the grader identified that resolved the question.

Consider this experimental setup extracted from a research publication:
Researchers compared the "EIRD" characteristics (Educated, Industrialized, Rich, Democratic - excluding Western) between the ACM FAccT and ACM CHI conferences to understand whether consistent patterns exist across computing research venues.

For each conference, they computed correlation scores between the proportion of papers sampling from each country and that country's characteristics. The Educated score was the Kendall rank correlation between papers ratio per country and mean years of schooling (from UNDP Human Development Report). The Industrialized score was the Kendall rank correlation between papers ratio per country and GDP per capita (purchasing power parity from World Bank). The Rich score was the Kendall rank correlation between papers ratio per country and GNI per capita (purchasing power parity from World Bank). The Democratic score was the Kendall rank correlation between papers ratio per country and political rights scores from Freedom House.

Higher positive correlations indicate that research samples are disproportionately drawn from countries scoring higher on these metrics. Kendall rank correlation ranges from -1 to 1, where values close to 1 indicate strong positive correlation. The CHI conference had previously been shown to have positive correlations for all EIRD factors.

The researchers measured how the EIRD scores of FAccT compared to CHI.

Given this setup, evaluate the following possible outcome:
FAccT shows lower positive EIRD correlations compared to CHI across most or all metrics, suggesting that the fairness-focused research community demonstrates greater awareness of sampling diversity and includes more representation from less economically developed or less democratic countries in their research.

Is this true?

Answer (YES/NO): NO